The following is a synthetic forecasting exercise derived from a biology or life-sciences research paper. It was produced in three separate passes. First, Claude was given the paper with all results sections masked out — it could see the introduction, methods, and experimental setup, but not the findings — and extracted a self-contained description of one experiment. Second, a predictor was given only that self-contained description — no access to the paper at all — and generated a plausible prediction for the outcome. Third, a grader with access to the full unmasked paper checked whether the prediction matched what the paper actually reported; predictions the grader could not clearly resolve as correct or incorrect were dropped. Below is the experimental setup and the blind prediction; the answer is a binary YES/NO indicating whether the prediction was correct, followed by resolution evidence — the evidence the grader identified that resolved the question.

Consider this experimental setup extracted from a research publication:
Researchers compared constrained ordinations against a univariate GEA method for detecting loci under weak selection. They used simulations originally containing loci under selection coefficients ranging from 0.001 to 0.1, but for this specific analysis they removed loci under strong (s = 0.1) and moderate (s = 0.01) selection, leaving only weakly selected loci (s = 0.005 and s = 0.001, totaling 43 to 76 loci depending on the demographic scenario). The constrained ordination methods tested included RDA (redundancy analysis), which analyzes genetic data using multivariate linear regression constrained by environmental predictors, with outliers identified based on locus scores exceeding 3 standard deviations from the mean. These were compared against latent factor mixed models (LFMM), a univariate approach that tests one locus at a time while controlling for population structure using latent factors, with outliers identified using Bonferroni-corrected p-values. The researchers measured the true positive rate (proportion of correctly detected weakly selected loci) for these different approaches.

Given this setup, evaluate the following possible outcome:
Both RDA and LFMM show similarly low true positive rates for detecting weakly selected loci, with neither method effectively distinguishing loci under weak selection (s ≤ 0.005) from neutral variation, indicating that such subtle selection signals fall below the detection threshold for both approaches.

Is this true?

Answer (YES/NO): NO